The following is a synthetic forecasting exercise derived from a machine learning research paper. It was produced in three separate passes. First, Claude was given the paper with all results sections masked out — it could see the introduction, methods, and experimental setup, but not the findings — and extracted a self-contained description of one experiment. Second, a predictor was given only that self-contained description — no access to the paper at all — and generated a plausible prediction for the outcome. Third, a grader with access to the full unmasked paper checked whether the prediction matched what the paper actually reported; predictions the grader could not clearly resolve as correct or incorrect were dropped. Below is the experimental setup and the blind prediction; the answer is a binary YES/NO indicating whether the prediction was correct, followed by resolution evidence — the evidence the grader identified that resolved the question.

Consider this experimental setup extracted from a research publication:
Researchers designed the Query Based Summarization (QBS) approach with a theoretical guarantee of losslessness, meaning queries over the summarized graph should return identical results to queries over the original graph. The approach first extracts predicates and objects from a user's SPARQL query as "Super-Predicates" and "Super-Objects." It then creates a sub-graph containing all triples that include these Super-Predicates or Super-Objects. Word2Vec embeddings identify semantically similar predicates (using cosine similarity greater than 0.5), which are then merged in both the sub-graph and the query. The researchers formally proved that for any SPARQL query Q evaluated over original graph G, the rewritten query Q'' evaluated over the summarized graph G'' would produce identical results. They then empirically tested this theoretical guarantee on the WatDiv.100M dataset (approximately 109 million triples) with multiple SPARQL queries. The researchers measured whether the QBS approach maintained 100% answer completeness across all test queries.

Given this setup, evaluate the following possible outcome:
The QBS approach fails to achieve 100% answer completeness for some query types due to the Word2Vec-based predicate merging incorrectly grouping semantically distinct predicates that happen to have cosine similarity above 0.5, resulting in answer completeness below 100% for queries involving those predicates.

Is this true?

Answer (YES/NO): NO